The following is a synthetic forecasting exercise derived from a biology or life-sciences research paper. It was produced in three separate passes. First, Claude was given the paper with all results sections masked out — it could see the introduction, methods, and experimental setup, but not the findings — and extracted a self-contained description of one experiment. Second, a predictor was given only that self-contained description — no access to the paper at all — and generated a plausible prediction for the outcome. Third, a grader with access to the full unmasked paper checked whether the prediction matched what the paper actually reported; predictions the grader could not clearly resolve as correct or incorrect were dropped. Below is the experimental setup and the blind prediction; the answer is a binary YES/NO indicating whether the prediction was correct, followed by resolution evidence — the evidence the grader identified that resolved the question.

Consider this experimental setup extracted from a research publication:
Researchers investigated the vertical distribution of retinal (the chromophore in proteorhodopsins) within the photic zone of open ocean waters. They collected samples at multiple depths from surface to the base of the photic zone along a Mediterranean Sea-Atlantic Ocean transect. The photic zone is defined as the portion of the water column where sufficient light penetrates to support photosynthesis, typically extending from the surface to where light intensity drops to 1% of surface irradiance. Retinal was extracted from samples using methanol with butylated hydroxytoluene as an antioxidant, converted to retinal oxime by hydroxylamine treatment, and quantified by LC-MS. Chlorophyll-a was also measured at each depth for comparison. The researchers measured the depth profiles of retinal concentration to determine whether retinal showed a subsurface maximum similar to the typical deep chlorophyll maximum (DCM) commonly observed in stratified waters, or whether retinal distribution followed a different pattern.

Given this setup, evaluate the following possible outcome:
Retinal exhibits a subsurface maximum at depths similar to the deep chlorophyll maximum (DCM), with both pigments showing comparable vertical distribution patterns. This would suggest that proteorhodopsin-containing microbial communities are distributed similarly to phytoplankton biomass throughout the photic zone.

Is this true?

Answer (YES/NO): NO